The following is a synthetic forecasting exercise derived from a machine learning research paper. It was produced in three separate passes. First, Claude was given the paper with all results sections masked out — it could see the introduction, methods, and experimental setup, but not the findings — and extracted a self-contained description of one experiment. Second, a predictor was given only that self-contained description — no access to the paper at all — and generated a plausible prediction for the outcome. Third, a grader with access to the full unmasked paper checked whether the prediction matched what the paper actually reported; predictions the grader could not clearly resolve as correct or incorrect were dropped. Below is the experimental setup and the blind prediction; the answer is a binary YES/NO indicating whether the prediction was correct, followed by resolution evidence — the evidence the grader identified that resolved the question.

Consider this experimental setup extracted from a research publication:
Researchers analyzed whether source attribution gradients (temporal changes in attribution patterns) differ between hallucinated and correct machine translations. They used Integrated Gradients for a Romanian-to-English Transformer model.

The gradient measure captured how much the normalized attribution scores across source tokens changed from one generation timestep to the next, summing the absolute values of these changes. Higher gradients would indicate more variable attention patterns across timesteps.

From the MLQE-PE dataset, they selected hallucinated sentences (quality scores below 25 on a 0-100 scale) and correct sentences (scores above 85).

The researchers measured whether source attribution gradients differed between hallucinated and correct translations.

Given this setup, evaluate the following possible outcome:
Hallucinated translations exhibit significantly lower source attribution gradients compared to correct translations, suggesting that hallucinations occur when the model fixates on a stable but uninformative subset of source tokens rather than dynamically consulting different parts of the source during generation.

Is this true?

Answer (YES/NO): NO